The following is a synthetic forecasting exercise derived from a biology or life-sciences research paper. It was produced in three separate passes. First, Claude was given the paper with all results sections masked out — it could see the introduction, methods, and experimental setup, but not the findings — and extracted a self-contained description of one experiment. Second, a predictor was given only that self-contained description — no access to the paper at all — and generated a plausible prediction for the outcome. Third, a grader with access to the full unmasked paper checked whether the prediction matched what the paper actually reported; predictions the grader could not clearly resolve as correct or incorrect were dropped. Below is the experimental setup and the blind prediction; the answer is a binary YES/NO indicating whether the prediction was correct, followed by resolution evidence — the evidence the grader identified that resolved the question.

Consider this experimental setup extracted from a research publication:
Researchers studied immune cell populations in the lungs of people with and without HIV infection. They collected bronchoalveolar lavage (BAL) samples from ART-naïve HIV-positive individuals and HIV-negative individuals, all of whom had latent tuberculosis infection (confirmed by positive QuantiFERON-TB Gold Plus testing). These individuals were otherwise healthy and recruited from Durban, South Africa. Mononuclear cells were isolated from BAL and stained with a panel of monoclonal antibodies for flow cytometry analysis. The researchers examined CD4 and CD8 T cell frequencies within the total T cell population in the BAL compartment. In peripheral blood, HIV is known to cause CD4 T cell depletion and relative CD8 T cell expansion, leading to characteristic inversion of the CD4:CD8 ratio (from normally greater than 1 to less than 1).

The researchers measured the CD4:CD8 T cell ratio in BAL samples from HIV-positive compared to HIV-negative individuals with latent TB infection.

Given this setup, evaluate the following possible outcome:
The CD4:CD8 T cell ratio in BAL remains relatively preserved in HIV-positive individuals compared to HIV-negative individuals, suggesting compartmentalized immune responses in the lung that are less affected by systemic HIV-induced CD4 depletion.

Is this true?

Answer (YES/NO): NO